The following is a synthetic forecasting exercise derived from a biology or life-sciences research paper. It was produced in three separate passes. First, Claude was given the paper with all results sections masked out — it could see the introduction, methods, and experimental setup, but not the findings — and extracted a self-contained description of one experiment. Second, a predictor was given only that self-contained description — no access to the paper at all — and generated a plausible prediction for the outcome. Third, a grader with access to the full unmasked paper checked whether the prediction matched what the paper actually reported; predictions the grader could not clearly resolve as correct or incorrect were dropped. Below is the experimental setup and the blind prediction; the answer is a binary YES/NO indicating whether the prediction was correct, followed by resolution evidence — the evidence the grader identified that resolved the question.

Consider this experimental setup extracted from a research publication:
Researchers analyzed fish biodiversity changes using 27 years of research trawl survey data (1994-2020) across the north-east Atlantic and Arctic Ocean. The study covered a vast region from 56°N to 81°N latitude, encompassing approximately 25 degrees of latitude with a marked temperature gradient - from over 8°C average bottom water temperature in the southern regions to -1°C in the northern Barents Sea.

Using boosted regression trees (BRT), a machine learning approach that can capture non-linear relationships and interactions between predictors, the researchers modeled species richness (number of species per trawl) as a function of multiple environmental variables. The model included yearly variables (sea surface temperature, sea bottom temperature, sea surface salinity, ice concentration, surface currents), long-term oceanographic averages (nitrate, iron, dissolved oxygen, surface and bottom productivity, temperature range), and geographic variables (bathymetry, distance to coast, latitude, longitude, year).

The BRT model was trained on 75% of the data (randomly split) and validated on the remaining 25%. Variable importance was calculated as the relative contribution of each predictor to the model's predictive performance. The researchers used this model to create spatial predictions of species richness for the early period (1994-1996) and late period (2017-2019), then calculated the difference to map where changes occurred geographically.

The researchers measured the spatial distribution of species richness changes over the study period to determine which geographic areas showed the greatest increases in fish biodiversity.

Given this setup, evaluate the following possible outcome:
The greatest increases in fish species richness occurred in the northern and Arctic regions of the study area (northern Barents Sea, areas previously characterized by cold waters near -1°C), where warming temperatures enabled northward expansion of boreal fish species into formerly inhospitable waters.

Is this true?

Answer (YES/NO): YES